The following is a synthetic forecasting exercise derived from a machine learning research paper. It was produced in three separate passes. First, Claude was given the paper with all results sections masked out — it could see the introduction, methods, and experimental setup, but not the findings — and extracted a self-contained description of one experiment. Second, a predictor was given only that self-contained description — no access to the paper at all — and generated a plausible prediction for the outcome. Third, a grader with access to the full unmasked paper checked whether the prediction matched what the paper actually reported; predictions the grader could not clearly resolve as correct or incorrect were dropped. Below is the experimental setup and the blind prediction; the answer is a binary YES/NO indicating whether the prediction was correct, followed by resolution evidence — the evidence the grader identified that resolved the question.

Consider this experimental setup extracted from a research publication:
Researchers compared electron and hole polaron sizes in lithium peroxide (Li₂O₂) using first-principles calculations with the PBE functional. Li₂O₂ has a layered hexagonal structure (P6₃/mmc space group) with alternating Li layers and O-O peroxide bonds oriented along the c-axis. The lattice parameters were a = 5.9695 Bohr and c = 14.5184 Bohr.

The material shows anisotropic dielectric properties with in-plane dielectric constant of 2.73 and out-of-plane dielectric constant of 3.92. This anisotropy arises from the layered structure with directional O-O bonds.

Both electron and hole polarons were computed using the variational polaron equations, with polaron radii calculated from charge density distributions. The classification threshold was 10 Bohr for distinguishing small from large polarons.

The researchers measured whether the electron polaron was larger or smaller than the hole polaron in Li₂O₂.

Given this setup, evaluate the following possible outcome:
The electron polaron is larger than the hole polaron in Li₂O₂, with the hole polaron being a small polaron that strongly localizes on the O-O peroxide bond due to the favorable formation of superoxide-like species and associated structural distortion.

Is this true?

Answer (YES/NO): NO